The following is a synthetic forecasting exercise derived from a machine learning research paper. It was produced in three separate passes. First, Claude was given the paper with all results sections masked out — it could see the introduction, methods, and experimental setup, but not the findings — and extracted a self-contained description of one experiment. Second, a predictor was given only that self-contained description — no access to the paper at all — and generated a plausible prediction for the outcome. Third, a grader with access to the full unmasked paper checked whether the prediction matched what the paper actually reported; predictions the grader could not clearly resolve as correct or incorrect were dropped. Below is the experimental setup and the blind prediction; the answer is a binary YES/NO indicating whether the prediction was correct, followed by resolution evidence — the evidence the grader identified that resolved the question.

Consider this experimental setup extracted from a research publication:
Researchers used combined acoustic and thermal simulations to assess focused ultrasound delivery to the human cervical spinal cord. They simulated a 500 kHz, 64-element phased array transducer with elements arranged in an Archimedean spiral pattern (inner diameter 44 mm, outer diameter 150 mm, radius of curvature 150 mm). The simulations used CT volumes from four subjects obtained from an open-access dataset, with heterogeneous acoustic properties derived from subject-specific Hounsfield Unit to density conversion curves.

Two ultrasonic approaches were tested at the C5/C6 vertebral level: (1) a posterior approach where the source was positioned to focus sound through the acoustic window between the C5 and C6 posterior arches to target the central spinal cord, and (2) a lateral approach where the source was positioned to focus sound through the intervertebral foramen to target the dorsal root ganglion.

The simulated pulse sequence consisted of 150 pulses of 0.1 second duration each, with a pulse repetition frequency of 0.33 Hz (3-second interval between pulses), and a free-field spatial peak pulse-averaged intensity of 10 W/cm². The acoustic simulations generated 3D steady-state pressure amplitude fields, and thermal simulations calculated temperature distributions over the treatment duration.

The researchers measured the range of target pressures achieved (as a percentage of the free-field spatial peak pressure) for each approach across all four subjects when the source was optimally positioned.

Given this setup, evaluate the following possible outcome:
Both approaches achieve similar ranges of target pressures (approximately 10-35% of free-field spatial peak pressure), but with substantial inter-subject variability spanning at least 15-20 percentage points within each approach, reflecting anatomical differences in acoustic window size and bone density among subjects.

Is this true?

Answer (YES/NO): NO